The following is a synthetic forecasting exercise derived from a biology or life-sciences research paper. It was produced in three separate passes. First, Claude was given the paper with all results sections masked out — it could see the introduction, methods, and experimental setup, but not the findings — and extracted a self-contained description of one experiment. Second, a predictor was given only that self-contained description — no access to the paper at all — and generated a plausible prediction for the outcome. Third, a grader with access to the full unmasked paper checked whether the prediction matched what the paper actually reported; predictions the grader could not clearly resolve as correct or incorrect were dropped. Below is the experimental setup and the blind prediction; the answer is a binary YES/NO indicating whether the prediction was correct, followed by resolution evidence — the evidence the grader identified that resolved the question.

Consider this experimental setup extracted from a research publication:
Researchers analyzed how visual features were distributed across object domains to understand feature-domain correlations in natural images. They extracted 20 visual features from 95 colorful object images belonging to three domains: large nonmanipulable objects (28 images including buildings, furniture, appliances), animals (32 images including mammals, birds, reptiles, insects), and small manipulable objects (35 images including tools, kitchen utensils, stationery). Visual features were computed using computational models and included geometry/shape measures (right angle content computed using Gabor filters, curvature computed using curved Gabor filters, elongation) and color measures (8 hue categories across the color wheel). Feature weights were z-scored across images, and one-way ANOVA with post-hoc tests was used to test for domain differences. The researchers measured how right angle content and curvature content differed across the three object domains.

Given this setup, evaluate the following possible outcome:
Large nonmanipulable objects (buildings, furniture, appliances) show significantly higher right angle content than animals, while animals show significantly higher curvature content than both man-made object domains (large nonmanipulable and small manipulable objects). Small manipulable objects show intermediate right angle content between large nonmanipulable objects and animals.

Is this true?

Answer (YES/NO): NO